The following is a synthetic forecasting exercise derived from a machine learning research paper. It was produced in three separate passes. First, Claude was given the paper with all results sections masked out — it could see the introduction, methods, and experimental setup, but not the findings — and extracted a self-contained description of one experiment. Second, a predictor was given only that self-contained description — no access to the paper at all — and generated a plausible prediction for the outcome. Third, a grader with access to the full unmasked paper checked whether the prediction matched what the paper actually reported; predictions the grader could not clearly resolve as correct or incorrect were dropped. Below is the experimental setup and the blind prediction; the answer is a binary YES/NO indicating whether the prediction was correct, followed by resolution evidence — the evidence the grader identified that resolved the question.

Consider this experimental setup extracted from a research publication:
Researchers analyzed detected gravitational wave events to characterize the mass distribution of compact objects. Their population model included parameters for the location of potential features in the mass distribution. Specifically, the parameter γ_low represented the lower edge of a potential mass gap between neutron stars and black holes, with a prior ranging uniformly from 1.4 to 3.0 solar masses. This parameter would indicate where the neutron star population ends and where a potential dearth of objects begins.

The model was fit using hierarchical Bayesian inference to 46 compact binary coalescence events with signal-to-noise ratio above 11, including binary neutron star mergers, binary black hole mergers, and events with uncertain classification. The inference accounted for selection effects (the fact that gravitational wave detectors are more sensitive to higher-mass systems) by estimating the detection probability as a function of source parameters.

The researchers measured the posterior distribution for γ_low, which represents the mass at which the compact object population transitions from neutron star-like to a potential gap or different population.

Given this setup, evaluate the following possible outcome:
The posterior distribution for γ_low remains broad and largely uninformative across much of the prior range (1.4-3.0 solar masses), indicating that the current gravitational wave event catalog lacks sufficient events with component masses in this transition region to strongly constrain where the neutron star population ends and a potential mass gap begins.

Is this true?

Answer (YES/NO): NO